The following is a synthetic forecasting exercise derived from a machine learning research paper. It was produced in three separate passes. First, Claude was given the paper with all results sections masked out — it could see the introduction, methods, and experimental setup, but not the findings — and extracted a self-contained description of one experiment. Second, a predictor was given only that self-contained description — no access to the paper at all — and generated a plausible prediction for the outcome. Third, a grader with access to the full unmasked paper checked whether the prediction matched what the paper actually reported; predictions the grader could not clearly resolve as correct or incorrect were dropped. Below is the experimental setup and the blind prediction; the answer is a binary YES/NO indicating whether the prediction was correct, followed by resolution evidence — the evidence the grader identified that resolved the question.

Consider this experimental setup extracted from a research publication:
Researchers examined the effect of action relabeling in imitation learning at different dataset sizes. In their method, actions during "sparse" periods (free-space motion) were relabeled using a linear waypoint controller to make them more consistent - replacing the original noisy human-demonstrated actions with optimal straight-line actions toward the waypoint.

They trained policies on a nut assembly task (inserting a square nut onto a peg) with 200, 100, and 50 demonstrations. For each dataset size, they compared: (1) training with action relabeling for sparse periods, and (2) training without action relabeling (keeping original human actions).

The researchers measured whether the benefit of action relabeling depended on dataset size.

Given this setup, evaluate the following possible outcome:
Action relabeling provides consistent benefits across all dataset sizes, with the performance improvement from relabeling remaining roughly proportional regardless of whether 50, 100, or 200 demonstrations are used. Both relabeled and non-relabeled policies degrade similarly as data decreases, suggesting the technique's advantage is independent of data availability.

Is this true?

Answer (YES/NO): NO